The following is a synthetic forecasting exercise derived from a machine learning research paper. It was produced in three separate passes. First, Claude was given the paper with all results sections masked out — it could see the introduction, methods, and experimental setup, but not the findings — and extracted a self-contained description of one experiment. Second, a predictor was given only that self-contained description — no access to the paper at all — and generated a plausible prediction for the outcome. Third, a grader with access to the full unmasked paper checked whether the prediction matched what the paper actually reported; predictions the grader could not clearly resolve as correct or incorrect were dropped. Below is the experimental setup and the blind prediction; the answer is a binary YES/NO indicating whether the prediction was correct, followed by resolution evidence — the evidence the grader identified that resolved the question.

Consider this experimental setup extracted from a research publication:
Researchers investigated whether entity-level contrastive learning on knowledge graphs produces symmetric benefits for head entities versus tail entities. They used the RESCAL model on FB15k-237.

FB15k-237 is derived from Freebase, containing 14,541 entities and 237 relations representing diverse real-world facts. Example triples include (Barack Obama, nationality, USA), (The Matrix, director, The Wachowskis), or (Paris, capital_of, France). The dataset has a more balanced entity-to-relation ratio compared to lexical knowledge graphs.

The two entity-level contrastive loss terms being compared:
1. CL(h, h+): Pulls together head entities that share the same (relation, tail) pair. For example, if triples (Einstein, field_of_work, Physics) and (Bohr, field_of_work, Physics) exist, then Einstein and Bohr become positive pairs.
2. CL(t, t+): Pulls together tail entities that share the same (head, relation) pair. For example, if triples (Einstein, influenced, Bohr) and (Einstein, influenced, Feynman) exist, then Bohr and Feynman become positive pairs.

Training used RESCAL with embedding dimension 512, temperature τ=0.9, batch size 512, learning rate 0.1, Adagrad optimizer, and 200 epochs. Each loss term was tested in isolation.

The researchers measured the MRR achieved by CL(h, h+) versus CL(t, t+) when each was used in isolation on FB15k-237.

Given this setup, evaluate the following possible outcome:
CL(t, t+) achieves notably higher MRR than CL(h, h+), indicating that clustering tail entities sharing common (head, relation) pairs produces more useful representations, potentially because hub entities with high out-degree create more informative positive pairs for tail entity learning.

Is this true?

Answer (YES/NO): NO